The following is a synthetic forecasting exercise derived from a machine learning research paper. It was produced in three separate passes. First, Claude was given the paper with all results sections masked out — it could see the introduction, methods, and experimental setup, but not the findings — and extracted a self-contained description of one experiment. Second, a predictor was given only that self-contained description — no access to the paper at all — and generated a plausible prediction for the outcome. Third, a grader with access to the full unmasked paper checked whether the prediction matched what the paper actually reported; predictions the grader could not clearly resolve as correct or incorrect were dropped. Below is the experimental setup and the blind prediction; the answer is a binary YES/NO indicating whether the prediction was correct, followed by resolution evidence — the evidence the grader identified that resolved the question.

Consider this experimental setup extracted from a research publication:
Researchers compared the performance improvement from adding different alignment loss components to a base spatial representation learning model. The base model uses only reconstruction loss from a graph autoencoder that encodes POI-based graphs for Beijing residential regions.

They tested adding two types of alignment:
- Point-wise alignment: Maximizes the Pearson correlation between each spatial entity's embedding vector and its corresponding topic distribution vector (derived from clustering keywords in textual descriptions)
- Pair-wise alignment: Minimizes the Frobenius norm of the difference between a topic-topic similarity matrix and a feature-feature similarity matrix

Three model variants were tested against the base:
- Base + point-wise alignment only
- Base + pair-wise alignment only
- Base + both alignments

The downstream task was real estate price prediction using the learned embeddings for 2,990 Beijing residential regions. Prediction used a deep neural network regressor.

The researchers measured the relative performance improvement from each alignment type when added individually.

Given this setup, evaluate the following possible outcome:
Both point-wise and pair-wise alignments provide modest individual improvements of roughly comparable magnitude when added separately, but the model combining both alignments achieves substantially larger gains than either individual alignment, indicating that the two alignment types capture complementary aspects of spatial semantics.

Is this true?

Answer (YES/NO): NO